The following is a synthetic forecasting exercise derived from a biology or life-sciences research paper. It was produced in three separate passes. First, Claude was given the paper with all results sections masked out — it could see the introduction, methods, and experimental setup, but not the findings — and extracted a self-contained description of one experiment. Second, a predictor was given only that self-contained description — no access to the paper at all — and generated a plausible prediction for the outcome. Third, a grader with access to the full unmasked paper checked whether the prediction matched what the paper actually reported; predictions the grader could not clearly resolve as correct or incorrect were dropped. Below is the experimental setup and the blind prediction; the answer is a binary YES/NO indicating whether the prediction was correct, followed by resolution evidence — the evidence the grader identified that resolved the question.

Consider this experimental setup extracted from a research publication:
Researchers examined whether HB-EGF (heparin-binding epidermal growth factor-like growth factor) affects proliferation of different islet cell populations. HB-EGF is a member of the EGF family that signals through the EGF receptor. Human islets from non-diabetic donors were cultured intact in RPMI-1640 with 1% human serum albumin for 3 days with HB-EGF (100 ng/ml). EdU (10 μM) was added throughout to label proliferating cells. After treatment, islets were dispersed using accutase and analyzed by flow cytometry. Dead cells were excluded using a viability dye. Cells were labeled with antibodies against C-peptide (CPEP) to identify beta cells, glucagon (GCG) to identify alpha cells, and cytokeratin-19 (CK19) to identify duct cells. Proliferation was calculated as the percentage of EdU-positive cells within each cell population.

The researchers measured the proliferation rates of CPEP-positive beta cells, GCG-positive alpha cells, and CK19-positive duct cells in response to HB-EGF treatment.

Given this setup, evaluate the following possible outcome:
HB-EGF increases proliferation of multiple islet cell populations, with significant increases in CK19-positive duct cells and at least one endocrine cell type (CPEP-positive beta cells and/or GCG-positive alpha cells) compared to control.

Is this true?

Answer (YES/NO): NO